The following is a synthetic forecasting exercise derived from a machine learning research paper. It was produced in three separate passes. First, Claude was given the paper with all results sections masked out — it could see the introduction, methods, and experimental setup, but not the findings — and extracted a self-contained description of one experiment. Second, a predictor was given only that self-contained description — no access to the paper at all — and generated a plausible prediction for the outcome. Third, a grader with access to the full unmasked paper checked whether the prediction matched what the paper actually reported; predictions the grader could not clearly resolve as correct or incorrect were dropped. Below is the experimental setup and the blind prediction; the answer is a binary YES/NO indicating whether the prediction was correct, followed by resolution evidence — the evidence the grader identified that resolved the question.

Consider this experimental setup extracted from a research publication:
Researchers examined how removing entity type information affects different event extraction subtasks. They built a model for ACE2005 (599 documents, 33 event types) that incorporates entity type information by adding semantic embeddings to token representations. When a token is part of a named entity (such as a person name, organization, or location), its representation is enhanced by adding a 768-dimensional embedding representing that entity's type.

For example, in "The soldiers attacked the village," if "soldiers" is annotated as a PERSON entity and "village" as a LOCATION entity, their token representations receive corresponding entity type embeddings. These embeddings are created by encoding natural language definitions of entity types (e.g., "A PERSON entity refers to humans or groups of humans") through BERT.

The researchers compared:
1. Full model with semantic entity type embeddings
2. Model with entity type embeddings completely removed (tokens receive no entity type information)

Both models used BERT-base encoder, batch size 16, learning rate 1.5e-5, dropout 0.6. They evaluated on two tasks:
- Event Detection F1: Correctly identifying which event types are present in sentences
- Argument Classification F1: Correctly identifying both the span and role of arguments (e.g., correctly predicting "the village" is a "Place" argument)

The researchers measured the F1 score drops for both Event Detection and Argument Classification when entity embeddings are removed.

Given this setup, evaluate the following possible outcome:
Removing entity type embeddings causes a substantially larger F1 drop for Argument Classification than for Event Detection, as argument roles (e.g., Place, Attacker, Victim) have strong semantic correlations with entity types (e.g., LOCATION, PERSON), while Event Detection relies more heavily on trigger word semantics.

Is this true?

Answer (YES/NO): YES